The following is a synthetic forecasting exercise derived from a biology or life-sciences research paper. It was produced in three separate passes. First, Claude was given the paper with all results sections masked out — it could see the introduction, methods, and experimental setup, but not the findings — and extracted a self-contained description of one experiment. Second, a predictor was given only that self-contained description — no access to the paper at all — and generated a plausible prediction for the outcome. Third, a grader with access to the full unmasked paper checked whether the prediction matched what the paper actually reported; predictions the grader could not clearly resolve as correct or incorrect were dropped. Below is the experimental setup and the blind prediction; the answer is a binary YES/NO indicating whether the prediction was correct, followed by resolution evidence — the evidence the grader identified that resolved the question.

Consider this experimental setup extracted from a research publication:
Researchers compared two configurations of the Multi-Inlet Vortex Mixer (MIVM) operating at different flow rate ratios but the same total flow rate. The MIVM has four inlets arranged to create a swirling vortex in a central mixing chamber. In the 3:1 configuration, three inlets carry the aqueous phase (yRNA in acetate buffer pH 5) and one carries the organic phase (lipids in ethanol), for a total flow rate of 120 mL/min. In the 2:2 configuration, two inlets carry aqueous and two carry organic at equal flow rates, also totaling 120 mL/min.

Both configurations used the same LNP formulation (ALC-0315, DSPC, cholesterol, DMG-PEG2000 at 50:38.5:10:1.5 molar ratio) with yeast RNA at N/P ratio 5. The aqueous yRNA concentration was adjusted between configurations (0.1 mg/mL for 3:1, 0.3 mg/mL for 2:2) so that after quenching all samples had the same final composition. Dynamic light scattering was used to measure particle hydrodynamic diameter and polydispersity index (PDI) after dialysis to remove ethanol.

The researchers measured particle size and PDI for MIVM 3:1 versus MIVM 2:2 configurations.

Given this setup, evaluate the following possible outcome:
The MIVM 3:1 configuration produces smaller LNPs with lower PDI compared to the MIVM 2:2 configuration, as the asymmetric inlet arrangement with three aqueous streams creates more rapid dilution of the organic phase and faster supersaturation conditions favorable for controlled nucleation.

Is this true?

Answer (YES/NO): NO